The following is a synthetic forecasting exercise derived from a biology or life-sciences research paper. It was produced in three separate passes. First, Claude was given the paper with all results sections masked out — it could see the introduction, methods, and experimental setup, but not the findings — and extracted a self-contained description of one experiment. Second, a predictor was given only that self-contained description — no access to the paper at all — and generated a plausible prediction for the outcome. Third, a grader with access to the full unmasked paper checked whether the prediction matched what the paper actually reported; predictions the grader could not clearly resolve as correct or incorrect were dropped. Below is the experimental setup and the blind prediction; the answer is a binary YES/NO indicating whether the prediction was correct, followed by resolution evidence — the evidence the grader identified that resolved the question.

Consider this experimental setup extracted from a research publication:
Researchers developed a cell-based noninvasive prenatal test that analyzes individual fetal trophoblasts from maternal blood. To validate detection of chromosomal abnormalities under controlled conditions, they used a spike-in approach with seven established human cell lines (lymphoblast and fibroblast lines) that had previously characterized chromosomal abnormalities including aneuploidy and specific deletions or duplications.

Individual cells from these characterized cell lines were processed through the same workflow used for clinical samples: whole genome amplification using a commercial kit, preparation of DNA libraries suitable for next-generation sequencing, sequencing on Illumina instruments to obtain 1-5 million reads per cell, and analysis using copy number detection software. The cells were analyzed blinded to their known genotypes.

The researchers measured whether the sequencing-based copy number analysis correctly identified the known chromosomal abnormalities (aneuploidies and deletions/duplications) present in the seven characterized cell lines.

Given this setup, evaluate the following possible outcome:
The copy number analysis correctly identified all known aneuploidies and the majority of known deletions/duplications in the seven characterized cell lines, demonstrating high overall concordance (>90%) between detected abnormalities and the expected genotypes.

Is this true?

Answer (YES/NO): NO